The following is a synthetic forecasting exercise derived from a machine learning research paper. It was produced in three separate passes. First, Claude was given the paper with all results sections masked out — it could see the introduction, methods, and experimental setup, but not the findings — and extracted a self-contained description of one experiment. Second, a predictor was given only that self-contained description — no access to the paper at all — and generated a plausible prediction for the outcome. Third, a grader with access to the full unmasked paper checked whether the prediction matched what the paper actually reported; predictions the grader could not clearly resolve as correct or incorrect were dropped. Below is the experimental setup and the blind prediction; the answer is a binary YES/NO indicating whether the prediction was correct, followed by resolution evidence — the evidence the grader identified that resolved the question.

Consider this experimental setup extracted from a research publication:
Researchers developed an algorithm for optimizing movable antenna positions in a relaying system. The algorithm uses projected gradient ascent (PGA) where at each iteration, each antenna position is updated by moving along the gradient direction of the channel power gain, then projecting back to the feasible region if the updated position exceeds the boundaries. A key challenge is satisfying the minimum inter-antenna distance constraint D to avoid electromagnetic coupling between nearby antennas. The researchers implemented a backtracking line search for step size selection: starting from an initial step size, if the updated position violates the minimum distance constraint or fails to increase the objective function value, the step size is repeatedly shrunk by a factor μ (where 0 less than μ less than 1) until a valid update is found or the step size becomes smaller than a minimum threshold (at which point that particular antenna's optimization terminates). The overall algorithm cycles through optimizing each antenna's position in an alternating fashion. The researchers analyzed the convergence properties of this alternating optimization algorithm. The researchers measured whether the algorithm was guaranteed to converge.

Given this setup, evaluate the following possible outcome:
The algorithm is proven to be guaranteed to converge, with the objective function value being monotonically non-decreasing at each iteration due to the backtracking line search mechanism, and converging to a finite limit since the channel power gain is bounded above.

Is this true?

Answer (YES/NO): YES